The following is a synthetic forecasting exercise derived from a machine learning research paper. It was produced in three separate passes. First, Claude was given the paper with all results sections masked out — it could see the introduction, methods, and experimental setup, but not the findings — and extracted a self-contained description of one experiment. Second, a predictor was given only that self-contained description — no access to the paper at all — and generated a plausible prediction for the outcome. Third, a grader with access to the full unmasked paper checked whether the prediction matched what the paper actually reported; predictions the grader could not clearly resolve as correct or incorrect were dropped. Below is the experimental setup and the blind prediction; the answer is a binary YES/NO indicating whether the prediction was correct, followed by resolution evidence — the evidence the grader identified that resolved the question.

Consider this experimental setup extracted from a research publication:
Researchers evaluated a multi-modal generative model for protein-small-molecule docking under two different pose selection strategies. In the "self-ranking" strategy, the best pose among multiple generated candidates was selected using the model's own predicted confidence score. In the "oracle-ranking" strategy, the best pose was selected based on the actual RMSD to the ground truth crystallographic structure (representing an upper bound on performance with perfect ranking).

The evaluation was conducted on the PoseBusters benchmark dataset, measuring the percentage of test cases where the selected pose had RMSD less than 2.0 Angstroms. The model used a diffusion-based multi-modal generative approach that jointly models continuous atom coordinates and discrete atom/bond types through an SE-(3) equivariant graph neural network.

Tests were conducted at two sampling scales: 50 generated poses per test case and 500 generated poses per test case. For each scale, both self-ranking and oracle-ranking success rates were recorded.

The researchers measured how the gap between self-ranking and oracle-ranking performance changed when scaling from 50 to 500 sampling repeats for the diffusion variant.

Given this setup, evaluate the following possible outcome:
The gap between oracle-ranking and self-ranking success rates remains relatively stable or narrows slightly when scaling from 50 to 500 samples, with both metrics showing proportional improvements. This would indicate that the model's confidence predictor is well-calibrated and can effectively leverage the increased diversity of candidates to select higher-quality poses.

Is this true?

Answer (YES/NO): NO